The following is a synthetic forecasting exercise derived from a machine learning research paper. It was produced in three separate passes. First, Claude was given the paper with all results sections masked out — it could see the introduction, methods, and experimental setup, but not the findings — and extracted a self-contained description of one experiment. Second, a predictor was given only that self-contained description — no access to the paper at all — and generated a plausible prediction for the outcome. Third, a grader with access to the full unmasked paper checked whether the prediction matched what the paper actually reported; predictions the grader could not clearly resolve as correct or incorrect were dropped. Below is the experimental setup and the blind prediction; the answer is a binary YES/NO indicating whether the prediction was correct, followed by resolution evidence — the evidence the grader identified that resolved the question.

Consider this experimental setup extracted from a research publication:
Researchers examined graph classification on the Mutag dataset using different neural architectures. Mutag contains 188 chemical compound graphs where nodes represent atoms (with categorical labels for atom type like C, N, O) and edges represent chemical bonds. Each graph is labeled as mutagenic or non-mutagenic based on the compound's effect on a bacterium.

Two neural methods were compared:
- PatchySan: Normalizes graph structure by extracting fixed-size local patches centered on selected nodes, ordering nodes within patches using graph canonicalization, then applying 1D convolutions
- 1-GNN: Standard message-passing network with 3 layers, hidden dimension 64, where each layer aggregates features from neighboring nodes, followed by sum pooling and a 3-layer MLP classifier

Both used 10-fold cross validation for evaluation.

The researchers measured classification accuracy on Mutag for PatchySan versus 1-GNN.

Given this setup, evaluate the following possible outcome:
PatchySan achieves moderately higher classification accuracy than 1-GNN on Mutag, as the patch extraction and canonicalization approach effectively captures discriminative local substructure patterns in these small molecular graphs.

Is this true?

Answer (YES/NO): NO